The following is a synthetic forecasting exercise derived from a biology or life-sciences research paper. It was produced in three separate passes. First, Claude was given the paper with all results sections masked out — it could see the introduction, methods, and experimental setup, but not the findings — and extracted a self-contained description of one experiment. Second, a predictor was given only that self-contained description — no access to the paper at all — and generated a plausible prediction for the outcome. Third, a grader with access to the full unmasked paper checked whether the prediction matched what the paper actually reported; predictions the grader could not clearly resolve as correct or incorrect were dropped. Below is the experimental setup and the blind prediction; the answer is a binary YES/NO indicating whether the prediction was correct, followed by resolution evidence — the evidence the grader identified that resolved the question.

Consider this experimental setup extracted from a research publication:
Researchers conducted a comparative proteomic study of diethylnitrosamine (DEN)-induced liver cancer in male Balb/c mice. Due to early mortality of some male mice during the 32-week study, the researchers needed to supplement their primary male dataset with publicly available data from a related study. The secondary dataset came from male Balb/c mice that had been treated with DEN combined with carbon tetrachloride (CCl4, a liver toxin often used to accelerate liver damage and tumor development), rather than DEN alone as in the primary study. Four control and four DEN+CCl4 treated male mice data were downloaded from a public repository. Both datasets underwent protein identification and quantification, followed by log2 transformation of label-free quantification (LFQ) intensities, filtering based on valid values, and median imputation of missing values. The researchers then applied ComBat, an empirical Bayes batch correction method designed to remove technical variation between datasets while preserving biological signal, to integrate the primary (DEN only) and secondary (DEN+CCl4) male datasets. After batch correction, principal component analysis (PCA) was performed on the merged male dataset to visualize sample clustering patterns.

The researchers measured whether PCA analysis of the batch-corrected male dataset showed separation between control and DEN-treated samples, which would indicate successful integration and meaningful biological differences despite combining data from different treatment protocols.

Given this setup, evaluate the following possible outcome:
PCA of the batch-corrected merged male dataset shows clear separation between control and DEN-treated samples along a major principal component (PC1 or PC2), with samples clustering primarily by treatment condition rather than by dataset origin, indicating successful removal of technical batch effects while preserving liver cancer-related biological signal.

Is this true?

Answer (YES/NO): YES